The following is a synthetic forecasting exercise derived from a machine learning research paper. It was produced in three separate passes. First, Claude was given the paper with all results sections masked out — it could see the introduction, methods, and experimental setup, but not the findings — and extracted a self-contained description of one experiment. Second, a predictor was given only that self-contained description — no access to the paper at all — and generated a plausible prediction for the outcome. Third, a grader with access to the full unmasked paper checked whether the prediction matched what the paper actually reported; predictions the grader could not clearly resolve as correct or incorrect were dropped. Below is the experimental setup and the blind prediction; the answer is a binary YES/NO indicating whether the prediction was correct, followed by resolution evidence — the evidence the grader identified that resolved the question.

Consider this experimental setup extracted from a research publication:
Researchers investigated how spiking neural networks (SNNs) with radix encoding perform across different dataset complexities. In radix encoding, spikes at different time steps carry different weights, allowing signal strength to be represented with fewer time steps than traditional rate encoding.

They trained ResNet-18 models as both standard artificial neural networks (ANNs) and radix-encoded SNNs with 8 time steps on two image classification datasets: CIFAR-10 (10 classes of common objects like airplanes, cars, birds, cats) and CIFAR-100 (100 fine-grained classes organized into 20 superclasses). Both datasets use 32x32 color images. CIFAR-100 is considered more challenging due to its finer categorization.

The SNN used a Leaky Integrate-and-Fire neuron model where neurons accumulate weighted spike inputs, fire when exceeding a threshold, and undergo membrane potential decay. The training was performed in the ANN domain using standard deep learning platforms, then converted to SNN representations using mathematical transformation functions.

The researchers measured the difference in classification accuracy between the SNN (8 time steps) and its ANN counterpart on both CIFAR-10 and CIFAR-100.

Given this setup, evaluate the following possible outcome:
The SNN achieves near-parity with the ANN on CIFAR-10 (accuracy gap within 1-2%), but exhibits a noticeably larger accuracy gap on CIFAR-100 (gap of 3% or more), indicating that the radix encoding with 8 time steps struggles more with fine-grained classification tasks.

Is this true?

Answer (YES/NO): NO